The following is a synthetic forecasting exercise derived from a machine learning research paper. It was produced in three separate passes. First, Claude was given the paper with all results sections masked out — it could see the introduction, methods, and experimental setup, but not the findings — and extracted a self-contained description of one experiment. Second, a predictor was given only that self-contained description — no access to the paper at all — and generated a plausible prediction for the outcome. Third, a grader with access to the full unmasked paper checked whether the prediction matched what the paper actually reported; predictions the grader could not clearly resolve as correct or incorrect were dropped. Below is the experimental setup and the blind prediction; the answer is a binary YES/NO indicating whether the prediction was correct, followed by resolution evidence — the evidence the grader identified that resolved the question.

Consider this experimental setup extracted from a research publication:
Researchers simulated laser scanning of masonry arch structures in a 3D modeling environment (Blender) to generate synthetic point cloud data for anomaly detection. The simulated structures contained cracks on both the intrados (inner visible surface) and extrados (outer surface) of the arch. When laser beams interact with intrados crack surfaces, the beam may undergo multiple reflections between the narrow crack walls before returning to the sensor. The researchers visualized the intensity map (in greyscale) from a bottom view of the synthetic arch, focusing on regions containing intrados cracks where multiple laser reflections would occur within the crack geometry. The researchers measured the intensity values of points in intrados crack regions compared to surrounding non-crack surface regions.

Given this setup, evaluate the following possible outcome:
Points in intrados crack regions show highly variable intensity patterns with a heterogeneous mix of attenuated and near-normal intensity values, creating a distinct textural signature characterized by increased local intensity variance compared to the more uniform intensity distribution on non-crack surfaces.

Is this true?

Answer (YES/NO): NO